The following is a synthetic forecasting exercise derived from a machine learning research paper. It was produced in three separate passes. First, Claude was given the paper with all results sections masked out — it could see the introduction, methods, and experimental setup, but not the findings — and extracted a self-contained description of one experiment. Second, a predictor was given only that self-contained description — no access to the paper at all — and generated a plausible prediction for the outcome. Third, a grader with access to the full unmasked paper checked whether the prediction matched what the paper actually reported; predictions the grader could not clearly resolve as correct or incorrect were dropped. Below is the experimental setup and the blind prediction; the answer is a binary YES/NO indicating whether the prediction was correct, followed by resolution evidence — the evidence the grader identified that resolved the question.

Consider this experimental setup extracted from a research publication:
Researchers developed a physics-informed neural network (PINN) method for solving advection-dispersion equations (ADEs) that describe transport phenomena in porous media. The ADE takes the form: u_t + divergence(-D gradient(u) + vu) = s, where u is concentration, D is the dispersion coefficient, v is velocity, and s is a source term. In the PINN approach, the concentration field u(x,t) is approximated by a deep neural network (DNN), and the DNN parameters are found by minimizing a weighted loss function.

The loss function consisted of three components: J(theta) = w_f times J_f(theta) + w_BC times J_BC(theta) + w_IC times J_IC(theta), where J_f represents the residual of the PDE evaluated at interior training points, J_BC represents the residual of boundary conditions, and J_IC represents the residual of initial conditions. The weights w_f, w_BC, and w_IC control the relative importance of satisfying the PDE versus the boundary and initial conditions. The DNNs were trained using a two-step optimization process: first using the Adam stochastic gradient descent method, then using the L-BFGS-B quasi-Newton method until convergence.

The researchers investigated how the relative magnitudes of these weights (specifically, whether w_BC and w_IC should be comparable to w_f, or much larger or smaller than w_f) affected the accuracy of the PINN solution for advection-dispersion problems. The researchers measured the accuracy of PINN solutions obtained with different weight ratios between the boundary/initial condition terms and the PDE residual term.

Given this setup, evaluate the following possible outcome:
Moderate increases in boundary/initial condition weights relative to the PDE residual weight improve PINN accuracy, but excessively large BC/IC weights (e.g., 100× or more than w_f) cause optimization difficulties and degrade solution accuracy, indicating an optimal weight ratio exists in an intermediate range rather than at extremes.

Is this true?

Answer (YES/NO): NO